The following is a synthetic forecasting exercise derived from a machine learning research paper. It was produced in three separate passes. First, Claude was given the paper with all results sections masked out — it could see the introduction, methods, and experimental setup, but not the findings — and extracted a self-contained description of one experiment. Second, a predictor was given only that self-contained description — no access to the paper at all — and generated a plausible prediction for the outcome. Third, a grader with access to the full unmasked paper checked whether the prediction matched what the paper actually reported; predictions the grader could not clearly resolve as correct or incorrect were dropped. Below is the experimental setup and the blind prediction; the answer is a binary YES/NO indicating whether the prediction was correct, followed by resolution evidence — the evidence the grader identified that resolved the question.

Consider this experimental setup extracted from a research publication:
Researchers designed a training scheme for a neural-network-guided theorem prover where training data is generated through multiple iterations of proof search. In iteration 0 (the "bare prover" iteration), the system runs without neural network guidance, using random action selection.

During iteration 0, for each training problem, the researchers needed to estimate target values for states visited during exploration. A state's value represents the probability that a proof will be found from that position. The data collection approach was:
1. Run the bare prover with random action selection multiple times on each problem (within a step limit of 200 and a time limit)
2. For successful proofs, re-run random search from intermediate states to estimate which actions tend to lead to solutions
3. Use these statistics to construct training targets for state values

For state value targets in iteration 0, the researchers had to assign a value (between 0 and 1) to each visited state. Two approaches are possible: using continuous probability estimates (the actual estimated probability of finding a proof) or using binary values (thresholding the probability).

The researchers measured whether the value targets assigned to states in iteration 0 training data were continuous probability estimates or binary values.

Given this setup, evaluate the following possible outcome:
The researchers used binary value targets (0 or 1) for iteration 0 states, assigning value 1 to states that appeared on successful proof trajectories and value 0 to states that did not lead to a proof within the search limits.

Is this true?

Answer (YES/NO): YES